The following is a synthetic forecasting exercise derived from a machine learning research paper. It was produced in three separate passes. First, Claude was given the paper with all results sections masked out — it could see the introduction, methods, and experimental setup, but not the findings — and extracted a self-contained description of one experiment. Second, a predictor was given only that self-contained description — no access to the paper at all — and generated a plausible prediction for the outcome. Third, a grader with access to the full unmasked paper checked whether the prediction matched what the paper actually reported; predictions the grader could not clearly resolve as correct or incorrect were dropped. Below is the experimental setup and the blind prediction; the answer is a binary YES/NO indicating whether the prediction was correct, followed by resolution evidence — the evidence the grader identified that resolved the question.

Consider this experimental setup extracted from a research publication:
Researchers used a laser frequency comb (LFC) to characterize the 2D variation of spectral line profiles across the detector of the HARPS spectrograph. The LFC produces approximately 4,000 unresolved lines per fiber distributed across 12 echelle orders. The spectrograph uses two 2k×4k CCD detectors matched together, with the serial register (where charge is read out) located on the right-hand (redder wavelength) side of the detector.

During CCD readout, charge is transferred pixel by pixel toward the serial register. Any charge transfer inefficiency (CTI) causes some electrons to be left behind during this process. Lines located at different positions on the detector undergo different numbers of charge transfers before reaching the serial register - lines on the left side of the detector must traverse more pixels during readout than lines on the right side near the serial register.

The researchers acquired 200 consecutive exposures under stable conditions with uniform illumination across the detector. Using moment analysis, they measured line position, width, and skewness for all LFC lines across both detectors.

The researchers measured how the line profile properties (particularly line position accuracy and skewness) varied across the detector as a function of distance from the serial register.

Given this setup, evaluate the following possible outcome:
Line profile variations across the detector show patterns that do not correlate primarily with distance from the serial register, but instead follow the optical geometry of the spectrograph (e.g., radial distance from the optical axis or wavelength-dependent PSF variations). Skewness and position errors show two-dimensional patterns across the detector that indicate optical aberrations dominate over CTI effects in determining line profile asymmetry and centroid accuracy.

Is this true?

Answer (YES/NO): NO